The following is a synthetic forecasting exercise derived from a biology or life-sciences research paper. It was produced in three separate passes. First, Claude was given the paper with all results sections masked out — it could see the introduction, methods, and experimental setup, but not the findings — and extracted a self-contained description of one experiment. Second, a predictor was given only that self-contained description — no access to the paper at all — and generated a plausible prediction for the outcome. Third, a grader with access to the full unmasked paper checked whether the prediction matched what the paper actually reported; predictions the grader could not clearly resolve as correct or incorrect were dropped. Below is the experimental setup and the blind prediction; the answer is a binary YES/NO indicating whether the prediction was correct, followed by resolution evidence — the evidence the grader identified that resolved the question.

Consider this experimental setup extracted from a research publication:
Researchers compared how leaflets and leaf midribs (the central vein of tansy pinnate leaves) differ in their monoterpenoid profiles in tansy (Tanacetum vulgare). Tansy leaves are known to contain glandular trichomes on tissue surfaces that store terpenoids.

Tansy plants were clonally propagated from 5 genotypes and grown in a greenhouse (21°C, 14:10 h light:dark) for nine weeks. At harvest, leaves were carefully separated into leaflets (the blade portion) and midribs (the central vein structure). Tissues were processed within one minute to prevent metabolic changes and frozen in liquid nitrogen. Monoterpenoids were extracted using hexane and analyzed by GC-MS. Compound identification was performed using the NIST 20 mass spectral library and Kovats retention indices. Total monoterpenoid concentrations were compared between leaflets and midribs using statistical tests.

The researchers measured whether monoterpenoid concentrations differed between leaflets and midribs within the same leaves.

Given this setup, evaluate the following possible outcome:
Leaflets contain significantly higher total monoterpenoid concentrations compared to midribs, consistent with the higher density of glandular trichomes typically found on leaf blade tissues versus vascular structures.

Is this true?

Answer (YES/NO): YES